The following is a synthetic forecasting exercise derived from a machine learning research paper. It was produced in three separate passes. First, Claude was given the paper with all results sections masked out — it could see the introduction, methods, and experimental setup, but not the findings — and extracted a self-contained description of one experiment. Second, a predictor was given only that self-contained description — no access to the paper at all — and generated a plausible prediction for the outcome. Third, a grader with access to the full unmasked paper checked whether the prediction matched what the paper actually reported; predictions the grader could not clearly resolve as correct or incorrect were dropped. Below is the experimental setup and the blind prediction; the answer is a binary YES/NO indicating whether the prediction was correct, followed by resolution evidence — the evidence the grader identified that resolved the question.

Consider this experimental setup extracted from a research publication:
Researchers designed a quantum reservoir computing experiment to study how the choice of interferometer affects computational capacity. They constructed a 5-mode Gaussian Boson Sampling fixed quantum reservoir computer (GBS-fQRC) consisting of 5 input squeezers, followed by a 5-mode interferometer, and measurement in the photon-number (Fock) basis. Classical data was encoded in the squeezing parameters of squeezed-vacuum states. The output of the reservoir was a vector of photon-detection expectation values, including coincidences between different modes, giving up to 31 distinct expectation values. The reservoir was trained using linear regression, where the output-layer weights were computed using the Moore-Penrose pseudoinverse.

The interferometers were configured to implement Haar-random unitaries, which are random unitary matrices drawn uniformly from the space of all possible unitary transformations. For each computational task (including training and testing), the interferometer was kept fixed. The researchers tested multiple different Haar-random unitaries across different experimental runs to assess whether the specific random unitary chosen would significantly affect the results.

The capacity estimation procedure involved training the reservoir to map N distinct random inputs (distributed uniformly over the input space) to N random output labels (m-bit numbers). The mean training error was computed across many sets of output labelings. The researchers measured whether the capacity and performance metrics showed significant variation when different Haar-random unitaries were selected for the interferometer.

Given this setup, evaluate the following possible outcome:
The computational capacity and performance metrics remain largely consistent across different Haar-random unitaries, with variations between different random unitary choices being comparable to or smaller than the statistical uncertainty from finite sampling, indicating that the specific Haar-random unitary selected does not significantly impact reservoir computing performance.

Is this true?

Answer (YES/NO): YES